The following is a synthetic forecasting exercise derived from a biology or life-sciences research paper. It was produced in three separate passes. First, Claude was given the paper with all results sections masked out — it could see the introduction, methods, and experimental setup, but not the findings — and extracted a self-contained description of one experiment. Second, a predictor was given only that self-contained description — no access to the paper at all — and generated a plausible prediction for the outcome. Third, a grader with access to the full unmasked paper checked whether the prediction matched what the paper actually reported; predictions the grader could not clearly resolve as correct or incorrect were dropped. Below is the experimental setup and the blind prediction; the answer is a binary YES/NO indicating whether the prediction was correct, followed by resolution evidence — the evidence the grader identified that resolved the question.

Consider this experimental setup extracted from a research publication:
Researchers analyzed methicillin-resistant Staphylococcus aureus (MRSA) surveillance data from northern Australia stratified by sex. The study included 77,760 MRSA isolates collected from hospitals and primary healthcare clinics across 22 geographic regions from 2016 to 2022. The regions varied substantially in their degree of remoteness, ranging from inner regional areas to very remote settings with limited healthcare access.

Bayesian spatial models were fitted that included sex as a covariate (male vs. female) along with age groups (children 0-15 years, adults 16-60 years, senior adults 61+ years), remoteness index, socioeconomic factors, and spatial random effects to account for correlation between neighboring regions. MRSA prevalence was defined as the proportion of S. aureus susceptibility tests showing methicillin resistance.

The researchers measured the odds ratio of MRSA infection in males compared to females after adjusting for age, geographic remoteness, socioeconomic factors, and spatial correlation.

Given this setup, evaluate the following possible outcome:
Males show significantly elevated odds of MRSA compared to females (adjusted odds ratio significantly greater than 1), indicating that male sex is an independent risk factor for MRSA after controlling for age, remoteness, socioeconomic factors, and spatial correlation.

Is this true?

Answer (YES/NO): NO